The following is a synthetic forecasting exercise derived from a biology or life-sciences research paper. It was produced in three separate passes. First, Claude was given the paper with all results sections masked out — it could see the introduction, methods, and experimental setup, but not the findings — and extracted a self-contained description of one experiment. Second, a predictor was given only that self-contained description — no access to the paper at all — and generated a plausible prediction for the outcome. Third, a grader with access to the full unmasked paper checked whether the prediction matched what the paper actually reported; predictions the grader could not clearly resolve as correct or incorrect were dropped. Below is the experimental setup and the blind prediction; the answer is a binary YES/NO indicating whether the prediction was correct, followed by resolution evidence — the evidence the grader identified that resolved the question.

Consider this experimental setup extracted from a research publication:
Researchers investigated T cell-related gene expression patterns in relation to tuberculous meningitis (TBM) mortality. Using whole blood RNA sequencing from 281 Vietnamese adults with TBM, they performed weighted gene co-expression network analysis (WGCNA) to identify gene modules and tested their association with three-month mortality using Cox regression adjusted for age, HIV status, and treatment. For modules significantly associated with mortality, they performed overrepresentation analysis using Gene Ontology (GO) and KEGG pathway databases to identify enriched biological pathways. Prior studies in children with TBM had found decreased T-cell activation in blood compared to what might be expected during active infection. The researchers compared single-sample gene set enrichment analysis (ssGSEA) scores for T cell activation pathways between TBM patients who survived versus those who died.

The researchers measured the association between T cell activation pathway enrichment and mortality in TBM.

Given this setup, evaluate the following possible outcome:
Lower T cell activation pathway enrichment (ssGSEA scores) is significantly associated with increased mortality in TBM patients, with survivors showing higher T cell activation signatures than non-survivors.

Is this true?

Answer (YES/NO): YES